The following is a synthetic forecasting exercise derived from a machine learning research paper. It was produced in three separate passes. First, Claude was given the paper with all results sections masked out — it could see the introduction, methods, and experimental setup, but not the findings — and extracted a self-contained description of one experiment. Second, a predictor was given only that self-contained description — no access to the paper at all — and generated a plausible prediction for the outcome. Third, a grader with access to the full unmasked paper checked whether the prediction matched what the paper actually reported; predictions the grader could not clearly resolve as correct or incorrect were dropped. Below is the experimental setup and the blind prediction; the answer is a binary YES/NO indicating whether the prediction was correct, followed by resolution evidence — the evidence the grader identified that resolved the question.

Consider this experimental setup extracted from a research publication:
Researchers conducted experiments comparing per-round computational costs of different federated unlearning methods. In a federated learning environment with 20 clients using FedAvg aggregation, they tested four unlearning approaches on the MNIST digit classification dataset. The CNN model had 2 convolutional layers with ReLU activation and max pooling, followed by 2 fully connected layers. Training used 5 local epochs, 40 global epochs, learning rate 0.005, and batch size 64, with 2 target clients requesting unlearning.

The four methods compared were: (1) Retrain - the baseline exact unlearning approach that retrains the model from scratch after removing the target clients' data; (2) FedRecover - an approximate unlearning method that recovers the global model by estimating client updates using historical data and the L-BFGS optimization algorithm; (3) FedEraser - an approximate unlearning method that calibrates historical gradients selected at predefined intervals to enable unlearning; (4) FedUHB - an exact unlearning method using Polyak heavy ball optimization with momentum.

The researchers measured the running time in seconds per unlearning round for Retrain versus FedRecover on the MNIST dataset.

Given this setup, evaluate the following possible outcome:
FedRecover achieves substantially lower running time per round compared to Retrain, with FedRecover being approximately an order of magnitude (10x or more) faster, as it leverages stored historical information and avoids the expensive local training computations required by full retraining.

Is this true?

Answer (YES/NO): NO